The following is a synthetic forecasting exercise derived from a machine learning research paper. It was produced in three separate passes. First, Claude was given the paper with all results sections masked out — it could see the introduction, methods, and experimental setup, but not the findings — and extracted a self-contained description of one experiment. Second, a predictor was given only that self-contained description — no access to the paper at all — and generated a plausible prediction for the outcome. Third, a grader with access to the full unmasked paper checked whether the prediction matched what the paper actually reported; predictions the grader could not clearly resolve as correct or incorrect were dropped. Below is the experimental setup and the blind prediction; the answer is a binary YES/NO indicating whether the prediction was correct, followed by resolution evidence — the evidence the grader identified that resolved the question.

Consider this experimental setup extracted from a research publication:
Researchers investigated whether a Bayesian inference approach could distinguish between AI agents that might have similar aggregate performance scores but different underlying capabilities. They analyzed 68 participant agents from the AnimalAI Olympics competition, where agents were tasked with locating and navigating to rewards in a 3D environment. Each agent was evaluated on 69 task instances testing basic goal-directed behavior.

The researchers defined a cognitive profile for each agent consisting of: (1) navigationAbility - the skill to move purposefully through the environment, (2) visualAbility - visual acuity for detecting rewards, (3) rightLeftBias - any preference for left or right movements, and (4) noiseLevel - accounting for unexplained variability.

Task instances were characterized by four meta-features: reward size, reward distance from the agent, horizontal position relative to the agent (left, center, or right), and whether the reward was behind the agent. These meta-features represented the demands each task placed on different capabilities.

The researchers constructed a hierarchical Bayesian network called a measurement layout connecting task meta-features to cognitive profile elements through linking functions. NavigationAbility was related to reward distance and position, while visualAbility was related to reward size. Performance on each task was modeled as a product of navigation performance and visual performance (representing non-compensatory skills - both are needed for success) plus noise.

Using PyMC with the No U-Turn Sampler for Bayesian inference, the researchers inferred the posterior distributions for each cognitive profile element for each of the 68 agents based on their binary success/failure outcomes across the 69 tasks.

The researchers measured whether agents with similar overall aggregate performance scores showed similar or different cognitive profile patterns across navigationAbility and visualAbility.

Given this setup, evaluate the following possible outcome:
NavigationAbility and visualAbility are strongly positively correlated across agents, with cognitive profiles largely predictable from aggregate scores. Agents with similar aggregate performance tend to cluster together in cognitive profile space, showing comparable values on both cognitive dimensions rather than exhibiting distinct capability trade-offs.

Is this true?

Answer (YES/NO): NO